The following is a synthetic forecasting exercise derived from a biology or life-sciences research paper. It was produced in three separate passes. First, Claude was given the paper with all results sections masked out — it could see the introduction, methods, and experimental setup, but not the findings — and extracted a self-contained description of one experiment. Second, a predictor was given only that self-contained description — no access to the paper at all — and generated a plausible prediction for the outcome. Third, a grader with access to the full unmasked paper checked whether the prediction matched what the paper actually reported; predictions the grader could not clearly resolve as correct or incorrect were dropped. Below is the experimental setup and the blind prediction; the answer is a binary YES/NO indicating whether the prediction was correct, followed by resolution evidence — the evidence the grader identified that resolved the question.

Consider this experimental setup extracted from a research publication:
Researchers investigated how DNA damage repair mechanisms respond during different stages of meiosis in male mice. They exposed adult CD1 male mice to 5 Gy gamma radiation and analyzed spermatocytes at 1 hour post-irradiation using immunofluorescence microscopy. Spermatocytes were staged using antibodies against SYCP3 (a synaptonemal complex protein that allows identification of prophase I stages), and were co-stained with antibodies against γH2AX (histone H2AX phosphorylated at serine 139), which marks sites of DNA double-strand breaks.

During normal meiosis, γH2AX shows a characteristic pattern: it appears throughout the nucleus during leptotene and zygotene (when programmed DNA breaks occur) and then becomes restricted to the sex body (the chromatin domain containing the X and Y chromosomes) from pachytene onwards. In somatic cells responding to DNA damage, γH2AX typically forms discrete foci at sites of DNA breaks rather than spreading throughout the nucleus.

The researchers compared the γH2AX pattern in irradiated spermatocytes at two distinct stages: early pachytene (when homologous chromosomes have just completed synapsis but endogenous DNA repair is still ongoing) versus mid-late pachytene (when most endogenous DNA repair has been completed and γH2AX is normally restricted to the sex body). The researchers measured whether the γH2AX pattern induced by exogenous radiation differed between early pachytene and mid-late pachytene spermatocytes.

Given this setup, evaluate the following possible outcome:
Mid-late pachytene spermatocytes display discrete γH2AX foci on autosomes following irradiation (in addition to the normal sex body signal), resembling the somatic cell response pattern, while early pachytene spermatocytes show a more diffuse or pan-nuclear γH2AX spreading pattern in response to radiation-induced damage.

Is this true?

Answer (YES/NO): YES